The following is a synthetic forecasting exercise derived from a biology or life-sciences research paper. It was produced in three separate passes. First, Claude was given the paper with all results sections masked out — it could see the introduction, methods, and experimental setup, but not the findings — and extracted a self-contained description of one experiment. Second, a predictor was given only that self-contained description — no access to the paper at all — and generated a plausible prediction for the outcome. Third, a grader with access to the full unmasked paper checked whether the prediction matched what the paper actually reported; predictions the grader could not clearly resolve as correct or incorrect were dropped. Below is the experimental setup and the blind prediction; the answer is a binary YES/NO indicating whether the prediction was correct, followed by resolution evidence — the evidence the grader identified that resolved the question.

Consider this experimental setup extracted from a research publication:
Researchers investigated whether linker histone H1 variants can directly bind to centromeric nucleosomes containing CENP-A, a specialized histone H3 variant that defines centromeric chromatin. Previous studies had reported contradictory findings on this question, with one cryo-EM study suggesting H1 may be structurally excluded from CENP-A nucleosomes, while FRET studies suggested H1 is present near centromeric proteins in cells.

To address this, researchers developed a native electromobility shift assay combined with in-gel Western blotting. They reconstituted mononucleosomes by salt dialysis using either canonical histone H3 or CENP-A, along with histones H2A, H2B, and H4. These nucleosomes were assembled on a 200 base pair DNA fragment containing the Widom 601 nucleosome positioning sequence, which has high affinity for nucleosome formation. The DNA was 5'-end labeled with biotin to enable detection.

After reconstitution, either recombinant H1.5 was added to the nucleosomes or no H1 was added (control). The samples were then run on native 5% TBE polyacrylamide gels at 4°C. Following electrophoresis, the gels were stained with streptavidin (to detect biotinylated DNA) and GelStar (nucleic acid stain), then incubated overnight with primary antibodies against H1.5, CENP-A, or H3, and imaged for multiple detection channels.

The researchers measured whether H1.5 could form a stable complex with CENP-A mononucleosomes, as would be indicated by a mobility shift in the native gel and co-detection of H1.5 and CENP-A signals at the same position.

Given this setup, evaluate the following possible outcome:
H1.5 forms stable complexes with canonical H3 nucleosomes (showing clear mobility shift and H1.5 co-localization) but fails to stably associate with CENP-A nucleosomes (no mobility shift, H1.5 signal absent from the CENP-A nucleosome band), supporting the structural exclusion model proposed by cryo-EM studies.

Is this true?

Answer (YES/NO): NO